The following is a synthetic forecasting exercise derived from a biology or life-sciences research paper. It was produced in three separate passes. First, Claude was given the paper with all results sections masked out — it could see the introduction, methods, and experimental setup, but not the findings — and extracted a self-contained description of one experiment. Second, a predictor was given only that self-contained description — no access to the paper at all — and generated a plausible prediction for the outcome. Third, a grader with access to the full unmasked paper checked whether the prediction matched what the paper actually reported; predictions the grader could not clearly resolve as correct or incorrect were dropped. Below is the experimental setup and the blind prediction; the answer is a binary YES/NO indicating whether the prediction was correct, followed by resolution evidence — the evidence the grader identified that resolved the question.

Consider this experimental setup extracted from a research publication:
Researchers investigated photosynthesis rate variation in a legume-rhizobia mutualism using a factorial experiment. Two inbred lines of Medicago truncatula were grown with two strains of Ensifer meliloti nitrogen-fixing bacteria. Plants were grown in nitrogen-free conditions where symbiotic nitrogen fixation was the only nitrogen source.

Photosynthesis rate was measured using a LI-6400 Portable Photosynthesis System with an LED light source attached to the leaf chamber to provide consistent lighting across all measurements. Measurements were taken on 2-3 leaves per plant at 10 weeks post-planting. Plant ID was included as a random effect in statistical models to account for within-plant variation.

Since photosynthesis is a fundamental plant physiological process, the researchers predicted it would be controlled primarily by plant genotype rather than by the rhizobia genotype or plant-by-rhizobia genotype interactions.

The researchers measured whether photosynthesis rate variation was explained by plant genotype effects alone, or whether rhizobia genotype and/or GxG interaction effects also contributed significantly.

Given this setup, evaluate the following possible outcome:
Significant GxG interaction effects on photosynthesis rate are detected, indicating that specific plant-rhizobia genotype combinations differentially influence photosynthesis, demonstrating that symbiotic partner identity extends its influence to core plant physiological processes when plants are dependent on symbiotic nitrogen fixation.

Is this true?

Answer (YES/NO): YES